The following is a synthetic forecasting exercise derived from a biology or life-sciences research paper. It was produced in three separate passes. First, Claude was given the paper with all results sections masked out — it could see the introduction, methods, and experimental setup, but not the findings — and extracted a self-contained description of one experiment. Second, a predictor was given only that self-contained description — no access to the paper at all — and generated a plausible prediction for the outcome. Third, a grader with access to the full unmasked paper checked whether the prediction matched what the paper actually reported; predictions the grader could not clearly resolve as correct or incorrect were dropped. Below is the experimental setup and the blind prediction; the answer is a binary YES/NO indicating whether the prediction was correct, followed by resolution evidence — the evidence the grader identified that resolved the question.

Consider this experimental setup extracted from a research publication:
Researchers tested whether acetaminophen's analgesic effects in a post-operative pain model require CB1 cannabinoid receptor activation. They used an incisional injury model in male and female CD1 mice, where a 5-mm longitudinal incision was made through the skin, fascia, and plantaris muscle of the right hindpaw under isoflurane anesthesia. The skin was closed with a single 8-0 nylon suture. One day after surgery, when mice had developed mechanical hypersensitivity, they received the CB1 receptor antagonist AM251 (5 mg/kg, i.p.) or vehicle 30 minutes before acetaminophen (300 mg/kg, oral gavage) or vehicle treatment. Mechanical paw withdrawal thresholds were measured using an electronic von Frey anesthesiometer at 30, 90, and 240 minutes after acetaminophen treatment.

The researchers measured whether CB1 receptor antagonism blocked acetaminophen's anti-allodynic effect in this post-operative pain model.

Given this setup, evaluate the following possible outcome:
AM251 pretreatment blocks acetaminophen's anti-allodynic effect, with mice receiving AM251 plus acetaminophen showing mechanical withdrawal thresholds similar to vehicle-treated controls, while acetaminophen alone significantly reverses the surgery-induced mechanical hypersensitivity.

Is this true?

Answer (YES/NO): YES